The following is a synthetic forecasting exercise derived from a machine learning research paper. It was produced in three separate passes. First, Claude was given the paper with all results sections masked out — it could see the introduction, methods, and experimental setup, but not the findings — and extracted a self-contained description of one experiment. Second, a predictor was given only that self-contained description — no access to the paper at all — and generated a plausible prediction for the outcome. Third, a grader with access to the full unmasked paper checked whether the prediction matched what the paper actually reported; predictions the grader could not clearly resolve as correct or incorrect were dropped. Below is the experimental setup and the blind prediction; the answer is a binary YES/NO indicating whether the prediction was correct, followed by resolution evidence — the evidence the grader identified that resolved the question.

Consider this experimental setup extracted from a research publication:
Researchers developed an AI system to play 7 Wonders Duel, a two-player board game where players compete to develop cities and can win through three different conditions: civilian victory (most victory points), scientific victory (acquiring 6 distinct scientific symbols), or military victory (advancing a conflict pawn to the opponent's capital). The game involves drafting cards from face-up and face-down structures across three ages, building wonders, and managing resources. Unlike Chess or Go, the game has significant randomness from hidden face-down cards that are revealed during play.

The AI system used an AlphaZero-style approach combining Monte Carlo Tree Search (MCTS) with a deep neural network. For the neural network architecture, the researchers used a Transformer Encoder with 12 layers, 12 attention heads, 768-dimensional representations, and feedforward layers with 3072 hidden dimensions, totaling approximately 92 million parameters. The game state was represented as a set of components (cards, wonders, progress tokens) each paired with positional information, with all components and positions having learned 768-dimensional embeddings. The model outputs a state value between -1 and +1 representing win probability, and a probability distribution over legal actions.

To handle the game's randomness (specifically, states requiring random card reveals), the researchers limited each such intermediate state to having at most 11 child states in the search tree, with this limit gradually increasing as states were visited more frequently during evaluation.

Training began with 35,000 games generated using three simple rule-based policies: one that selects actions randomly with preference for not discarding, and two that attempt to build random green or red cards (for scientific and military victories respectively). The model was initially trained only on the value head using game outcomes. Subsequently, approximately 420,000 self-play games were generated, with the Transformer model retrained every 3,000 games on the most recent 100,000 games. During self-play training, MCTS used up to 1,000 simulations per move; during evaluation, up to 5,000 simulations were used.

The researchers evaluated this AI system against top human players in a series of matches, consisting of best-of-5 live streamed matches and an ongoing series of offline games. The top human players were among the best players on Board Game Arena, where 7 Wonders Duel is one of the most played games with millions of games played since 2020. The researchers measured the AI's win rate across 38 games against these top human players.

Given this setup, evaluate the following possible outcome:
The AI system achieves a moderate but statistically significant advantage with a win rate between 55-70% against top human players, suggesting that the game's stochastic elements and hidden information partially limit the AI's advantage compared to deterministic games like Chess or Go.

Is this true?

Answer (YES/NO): YES